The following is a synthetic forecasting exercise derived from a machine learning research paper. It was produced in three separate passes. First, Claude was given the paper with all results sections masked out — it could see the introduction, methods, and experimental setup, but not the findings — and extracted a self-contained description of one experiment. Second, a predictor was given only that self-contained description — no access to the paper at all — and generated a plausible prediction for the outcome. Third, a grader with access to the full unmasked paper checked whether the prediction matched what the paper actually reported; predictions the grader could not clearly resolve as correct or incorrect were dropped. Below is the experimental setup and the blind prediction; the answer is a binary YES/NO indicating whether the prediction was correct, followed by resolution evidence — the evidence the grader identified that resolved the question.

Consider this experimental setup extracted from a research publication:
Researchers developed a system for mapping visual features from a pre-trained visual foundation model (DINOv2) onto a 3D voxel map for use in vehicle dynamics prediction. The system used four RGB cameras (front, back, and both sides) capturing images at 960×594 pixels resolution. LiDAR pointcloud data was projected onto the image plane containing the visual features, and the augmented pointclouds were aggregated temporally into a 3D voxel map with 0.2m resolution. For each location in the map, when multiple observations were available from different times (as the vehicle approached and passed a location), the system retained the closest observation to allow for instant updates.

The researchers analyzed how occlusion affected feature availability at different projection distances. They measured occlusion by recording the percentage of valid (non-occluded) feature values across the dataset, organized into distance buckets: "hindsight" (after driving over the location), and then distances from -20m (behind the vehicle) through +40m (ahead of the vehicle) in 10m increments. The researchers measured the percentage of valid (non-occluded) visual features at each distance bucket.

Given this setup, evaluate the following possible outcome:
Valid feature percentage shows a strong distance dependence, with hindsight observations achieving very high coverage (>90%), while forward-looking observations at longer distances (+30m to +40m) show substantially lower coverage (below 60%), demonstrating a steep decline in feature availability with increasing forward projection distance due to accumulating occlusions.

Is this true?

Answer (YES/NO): YES